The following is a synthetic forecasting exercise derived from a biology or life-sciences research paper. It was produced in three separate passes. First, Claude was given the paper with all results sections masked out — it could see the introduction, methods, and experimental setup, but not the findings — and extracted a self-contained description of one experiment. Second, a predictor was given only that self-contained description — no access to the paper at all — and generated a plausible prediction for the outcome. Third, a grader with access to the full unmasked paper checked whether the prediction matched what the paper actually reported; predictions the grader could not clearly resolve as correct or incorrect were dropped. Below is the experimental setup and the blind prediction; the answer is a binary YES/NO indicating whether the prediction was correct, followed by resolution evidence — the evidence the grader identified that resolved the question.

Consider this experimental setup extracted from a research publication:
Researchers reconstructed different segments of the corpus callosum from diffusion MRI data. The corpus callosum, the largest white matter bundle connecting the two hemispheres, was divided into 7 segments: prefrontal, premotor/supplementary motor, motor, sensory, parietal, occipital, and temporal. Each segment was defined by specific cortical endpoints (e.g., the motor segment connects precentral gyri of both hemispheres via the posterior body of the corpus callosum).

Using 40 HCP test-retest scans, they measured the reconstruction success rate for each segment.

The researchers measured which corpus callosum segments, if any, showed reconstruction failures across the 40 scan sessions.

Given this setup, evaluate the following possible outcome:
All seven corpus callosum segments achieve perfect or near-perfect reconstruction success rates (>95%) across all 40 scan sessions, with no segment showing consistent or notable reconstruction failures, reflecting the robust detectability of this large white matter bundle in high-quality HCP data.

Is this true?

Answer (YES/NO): NO